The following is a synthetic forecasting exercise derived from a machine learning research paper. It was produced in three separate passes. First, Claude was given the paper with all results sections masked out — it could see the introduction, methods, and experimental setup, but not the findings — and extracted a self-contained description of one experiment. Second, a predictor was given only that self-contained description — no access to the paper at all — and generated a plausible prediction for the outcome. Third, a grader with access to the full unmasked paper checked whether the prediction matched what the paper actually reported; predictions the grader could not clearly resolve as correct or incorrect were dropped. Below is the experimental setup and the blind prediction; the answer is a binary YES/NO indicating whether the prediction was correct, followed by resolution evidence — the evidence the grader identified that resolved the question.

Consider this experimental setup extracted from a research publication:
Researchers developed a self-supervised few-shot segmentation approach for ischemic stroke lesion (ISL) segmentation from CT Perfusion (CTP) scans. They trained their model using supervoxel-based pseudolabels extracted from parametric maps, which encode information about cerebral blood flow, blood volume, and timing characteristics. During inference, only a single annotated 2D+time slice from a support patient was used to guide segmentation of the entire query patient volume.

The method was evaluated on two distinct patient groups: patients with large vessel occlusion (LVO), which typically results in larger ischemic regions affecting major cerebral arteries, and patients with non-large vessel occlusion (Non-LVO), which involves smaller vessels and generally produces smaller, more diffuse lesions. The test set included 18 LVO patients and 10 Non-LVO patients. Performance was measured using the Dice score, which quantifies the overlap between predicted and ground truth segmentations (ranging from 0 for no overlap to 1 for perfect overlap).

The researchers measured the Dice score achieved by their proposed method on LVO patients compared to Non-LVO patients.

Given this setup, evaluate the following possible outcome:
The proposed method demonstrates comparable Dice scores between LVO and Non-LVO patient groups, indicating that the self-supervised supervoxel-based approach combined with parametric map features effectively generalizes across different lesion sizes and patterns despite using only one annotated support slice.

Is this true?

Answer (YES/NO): NO